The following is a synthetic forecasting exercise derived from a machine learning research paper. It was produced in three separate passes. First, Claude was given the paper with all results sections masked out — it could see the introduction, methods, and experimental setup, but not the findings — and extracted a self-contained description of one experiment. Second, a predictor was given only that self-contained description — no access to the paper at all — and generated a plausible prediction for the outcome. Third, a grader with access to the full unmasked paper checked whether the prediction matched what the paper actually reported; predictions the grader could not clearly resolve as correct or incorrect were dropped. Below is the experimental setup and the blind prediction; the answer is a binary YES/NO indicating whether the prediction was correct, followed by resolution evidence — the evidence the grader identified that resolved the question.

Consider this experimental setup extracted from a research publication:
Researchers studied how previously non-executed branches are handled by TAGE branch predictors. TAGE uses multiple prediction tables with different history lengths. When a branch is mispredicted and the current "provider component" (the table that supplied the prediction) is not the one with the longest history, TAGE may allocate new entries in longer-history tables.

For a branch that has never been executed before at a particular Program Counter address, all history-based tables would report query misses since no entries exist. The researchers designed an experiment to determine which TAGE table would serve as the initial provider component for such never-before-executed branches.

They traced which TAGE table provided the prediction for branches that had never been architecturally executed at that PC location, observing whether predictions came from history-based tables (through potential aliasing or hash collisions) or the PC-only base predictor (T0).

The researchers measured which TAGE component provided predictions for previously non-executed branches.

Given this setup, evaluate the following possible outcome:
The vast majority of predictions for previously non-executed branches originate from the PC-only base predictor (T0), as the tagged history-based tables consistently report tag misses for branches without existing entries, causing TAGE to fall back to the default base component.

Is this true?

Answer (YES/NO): YES